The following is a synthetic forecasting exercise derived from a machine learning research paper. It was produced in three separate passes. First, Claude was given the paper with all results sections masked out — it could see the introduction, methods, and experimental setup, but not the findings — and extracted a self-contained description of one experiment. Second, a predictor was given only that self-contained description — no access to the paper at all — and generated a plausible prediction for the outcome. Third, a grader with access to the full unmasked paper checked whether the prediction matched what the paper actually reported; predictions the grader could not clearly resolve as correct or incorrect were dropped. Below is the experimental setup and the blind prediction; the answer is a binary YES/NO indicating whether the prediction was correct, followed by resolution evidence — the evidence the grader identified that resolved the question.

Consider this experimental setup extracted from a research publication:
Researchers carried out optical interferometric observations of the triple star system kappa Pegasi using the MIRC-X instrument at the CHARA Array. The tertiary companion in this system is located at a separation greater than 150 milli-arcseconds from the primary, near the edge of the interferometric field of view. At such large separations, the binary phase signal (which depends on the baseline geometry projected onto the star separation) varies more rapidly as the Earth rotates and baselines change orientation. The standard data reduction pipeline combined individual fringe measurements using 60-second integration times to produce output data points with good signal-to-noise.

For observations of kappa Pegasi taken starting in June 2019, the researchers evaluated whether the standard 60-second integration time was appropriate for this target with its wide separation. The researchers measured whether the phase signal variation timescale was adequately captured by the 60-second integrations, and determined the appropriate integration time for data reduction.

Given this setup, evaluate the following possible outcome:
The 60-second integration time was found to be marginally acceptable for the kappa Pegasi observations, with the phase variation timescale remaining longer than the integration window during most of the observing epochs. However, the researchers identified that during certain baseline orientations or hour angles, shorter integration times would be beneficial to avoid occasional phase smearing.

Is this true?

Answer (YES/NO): NO